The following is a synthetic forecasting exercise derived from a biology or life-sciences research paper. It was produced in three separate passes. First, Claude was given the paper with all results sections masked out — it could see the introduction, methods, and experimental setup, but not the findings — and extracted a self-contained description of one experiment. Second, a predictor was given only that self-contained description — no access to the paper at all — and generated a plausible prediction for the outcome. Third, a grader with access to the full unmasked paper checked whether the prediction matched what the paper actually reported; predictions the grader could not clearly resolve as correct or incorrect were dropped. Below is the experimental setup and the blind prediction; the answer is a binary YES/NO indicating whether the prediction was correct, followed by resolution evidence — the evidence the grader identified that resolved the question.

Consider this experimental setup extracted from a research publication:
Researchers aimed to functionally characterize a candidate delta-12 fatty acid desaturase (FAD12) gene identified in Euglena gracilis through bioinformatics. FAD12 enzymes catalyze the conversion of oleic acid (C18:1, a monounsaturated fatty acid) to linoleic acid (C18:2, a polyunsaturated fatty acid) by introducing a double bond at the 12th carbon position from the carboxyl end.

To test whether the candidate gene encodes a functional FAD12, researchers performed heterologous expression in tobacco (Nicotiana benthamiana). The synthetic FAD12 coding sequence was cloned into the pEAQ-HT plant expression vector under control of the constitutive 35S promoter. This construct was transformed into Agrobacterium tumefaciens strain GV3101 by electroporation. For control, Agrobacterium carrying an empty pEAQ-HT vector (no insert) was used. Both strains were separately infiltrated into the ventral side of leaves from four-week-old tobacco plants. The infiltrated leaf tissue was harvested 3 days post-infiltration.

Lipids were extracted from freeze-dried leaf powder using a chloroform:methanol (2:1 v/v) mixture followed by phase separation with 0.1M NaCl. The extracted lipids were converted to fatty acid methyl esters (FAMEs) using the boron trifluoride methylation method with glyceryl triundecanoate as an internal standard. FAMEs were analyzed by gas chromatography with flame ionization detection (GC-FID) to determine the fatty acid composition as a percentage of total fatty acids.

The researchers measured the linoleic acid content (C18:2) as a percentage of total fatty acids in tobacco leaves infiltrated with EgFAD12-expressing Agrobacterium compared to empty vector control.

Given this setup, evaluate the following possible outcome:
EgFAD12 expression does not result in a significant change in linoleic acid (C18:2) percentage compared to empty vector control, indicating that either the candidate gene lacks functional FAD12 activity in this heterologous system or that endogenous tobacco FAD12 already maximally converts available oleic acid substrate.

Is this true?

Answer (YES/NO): NO